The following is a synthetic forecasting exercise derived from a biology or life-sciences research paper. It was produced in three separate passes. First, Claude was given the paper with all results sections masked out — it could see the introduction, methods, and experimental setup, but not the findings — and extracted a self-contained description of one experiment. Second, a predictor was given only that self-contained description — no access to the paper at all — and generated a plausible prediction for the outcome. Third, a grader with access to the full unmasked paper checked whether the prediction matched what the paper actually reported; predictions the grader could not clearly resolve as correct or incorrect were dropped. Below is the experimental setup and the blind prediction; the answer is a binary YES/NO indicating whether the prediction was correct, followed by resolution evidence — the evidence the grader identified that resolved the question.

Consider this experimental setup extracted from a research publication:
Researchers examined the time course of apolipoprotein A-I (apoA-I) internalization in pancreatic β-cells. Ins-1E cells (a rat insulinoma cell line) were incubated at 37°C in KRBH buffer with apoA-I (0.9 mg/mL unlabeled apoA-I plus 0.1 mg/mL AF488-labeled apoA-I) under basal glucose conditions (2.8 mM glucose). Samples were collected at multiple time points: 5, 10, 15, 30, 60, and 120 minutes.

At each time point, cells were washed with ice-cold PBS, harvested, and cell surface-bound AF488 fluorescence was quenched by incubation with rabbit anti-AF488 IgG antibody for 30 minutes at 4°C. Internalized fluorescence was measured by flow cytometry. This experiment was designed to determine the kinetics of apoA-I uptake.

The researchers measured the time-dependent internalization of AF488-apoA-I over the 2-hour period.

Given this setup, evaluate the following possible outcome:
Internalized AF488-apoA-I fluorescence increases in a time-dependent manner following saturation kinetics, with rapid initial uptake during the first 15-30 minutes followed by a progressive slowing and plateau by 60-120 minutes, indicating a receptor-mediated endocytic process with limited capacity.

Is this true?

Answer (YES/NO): NO